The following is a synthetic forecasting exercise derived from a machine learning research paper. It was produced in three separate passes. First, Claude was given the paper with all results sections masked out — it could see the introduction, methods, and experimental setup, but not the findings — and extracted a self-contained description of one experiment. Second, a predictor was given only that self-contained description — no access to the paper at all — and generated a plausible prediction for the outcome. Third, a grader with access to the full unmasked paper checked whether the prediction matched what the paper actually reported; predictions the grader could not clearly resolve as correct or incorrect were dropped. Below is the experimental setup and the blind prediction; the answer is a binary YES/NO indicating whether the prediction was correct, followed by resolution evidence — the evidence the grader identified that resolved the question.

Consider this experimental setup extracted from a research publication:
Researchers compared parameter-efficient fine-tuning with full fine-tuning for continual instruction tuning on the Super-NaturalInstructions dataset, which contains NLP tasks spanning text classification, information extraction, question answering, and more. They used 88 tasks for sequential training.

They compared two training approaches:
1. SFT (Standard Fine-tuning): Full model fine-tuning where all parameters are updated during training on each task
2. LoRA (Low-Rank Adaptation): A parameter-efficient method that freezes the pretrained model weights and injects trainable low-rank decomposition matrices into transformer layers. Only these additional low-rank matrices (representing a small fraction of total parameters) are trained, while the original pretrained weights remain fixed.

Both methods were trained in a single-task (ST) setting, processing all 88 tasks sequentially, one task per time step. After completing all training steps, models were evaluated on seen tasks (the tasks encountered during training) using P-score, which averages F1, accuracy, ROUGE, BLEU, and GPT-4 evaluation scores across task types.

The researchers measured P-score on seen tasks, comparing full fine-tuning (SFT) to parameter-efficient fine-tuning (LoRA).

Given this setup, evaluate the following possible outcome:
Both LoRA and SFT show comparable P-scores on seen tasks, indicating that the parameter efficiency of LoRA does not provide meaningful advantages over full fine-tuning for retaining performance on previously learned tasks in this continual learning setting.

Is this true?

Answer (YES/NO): YES